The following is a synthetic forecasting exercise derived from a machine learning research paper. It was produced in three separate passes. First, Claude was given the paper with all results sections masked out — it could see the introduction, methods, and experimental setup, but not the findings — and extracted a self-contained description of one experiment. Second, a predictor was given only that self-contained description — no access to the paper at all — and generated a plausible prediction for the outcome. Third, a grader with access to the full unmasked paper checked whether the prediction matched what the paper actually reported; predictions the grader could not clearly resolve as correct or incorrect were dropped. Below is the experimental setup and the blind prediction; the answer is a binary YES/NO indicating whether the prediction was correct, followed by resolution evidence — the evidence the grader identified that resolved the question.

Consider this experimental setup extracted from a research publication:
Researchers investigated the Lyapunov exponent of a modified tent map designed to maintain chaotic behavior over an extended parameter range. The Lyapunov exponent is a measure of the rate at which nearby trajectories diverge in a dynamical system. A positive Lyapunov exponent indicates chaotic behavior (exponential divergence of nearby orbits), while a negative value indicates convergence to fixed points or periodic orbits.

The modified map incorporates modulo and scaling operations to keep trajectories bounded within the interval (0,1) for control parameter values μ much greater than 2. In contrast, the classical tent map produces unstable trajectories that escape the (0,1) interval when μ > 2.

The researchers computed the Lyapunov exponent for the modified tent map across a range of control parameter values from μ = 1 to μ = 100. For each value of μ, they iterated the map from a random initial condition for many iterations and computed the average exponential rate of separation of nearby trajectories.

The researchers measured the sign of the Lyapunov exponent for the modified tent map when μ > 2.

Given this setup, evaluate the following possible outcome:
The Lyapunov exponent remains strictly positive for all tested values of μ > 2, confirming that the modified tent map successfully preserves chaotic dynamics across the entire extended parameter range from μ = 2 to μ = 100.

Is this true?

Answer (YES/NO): YES